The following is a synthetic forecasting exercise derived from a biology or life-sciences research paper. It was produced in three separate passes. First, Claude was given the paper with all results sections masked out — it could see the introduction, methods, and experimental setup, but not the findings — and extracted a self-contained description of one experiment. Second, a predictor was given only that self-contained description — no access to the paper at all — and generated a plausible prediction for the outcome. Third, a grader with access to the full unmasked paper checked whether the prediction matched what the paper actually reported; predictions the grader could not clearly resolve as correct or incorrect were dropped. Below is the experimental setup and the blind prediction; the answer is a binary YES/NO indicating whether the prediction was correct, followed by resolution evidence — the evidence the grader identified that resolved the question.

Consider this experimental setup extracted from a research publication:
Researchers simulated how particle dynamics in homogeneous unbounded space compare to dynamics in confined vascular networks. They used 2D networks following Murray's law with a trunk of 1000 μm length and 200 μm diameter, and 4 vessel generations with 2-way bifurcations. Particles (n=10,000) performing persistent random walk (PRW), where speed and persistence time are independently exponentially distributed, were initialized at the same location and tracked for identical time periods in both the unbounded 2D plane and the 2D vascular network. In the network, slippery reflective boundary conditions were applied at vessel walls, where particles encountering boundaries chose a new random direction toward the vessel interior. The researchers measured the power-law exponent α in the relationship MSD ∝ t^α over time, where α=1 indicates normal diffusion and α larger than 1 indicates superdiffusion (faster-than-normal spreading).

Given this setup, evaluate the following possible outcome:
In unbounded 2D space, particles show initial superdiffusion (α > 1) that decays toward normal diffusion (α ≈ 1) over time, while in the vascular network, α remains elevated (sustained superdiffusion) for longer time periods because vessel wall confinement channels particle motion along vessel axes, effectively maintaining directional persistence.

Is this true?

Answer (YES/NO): NO